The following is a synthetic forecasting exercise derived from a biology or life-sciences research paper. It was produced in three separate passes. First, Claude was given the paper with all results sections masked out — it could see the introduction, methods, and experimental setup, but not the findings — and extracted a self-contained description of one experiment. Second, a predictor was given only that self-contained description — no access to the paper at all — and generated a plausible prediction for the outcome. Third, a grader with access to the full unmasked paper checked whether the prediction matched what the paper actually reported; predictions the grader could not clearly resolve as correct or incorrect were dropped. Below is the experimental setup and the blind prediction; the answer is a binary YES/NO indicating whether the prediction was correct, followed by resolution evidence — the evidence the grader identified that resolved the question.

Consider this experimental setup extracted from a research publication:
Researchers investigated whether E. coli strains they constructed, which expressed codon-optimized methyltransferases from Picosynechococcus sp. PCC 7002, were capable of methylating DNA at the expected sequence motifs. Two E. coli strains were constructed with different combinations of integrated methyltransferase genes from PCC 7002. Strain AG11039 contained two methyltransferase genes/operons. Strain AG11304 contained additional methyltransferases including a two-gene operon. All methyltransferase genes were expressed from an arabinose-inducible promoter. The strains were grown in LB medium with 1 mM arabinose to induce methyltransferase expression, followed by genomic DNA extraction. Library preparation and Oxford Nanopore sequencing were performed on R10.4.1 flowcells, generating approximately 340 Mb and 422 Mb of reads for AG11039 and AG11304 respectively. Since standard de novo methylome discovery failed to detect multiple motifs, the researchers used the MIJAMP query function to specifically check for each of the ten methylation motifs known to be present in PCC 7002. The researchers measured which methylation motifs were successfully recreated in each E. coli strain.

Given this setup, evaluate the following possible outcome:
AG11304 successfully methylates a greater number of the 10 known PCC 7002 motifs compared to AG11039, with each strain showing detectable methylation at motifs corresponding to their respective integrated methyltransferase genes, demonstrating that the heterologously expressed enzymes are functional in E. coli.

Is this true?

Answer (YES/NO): NO